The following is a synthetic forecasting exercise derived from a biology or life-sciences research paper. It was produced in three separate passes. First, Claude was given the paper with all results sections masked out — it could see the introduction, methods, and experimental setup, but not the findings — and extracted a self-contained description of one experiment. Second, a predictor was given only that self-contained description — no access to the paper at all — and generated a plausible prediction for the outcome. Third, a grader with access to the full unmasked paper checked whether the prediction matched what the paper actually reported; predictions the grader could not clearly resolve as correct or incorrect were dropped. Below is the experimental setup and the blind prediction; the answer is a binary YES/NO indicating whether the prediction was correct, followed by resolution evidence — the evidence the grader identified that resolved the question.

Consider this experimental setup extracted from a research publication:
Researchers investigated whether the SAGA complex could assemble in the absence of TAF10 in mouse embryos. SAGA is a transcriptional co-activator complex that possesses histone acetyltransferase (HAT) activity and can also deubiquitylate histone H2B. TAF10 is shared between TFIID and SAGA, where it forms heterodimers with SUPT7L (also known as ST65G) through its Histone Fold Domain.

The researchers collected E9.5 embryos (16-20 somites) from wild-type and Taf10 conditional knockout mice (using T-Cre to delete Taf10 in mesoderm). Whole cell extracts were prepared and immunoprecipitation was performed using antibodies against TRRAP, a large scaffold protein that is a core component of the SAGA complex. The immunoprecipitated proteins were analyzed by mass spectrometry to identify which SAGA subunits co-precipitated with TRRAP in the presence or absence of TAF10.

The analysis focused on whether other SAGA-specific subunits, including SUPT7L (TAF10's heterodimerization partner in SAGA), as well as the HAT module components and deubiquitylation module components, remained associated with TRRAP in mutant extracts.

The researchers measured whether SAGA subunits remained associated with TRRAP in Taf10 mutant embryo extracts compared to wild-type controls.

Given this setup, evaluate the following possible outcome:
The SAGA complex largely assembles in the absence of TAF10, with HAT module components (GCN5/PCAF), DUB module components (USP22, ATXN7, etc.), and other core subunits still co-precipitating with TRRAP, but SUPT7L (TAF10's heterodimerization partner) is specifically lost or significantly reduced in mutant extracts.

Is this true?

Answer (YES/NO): NO